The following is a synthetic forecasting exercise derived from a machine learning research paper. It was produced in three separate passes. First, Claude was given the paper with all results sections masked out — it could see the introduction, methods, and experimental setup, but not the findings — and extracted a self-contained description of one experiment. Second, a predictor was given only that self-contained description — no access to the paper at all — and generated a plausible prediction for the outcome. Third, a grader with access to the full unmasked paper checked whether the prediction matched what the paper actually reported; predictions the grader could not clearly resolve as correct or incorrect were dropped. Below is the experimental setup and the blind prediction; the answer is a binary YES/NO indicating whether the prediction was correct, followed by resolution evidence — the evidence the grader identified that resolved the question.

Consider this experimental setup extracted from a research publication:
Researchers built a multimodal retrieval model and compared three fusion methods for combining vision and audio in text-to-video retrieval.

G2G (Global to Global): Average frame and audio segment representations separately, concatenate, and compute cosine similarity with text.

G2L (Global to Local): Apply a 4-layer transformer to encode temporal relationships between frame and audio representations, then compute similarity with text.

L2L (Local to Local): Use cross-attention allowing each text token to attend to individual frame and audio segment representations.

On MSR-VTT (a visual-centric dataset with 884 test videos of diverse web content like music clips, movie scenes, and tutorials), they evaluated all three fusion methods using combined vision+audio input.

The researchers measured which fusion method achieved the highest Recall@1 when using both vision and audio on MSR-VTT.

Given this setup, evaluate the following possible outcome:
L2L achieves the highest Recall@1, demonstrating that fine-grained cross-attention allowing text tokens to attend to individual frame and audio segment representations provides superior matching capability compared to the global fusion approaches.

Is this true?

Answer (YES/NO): NO